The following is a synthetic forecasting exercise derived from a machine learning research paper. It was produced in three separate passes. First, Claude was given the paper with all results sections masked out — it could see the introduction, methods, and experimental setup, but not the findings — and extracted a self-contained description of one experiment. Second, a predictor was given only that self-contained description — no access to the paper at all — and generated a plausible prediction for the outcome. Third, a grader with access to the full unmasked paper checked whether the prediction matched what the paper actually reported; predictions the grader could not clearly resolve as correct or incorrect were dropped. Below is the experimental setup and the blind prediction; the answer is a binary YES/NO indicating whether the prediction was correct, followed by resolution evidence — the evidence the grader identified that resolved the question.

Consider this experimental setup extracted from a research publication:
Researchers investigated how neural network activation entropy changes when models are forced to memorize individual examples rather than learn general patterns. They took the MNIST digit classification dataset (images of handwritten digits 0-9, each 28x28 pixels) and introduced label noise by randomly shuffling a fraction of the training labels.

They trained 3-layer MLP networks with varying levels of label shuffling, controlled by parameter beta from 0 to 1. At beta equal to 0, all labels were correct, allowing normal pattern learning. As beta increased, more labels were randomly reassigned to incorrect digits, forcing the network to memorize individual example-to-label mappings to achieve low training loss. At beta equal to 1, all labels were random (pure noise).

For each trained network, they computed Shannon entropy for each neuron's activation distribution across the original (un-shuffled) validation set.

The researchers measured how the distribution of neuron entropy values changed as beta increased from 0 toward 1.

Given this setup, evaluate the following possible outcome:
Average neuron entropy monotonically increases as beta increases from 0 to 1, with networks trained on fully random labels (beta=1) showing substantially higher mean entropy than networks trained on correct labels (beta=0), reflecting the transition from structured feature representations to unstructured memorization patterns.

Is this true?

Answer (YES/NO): NO